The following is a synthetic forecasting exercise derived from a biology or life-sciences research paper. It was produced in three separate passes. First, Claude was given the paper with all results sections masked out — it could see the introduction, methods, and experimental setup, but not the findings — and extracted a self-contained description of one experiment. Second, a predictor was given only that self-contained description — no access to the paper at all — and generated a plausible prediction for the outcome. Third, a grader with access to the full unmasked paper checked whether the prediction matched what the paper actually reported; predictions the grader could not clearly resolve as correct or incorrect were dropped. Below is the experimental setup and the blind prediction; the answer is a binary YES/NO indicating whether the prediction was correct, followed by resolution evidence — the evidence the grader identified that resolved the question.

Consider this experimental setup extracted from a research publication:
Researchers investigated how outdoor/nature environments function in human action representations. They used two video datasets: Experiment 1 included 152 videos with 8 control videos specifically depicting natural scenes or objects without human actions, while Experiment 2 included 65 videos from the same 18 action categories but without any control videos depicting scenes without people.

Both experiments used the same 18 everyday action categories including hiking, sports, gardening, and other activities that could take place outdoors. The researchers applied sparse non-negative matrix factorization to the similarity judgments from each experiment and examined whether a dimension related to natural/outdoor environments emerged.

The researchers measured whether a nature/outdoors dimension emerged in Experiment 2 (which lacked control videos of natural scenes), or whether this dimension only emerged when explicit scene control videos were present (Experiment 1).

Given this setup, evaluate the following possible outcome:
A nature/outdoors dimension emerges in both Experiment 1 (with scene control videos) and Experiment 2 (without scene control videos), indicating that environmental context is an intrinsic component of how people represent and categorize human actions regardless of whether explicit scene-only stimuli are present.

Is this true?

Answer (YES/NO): YES